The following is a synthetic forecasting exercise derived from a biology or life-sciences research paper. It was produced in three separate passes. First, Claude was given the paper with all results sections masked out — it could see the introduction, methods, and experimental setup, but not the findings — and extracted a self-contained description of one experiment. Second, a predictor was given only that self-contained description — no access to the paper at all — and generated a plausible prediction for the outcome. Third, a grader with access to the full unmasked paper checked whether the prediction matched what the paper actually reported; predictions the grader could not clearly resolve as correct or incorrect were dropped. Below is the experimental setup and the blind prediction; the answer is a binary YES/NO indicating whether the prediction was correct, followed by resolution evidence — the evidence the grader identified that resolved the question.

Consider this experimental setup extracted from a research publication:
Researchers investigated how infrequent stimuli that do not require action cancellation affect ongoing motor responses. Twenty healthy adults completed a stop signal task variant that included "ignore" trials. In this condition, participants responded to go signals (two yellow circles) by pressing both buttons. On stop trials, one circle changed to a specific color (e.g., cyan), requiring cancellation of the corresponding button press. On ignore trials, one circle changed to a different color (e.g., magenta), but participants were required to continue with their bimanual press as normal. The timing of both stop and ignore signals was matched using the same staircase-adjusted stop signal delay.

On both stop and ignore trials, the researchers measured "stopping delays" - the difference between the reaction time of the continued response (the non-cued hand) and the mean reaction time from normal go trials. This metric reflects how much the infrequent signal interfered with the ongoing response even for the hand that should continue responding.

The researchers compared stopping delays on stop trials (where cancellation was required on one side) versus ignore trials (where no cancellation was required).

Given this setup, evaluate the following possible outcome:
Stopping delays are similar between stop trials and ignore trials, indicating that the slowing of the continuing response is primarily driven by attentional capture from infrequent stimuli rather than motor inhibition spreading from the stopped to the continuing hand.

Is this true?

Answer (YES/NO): NO